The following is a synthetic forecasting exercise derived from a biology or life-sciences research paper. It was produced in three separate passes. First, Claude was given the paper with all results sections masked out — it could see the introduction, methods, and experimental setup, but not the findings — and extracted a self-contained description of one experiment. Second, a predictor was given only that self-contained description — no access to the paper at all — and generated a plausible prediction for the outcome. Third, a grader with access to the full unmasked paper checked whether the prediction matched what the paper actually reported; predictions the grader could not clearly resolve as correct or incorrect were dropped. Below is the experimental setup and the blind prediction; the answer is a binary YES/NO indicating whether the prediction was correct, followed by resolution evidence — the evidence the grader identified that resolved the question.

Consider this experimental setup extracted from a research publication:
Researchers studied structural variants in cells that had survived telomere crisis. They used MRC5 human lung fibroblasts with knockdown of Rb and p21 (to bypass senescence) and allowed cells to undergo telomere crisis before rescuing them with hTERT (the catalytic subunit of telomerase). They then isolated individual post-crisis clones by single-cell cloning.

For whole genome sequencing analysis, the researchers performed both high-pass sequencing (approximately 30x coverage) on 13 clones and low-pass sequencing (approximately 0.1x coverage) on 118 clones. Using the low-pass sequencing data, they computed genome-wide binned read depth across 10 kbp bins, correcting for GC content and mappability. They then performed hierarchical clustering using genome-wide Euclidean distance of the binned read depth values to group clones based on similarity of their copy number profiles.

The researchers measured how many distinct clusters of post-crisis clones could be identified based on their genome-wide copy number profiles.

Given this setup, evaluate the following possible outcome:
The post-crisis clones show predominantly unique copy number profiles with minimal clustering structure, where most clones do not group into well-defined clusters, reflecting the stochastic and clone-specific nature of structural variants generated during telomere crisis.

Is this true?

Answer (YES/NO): NO